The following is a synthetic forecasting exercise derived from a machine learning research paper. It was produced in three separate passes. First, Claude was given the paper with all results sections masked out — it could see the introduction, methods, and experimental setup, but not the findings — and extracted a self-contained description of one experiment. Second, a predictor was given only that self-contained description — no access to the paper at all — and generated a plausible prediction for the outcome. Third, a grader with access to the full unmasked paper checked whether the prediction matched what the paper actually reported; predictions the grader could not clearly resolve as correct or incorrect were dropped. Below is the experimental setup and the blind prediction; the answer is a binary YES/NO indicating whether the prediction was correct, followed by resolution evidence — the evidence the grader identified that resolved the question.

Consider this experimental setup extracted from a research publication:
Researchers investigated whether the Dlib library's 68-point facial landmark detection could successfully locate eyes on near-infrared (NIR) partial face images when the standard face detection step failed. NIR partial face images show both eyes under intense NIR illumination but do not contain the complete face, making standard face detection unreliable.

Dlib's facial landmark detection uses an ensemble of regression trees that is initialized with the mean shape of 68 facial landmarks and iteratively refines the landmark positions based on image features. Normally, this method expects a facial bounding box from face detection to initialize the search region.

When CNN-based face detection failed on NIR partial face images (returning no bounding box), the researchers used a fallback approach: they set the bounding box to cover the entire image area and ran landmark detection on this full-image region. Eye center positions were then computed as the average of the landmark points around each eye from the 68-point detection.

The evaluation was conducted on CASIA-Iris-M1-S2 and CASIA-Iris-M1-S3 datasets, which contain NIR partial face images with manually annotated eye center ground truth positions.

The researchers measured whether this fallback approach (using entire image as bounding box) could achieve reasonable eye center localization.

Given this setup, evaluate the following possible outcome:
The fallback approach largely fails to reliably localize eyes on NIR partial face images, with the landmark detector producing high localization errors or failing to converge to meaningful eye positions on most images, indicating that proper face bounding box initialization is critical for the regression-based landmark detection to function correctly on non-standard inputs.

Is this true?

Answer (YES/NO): NO